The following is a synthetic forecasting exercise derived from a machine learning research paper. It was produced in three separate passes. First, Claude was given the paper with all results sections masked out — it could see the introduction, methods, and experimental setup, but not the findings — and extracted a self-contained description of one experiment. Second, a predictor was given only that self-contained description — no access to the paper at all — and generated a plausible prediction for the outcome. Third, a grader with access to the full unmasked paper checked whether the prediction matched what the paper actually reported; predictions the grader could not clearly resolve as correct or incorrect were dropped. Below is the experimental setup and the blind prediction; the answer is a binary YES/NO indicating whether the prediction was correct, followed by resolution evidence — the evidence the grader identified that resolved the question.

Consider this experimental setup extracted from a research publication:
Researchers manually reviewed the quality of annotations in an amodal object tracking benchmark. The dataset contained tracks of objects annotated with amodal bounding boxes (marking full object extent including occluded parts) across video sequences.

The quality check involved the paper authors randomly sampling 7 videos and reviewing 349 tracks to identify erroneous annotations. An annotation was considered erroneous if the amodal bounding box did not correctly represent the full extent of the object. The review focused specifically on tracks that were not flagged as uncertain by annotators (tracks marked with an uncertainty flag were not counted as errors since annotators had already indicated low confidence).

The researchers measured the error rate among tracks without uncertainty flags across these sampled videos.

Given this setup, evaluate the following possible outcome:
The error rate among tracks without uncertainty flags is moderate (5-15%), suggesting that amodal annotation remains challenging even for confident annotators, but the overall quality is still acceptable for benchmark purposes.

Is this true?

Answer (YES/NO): NO